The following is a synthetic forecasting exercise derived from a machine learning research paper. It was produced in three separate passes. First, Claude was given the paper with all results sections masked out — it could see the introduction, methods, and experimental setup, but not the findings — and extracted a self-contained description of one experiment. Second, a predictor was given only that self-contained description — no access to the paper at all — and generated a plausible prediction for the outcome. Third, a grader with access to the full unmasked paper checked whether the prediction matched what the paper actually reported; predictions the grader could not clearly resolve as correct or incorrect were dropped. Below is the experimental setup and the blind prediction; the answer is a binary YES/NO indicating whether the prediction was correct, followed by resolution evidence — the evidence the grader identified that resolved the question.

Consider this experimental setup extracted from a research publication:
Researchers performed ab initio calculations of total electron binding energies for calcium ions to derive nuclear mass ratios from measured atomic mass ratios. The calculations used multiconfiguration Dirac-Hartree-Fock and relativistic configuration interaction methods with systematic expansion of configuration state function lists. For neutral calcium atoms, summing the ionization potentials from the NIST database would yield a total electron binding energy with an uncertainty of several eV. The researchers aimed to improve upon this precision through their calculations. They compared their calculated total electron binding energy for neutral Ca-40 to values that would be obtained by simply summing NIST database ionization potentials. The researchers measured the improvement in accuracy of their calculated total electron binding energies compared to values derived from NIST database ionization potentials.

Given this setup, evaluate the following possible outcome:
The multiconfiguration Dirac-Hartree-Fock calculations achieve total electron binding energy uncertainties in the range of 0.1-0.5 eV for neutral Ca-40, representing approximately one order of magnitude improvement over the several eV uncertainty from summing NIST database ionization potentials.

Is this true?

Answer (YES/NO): NO